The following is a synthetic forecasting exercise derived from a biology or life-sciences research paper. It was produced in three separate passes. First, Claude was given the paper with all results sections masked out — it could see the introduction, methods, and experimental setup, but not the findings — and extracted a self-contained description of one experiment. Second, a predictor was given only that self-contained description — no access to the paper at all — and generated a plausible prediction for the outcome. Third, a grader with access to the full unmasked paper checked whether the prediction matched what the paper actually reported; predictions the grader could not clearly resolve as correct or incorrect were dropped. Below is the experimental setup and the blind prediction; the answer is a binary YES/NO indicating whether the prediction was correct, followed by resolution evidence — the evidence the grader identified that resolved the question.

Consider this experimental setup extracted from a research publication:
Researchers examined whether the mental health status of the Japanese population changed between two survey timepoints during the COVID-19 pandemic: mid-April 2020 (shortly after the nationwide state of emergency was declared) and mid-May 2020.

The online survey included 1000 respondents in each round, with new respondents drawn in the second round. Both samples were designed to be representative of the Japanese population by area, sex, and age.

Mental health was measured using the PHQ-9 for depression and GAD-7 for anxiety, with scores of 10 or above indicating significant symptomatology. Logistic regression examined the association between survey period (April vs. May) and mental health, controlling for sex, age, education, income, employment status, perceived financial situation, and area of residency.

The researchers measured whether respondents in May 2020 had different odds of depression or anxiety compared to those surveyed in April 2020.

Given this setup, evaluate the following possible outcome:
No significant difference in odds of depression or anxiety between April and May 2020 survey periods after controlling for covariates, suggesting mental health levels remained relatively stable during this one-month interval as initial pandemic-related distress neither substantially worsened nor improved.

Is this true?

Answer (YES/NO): YES